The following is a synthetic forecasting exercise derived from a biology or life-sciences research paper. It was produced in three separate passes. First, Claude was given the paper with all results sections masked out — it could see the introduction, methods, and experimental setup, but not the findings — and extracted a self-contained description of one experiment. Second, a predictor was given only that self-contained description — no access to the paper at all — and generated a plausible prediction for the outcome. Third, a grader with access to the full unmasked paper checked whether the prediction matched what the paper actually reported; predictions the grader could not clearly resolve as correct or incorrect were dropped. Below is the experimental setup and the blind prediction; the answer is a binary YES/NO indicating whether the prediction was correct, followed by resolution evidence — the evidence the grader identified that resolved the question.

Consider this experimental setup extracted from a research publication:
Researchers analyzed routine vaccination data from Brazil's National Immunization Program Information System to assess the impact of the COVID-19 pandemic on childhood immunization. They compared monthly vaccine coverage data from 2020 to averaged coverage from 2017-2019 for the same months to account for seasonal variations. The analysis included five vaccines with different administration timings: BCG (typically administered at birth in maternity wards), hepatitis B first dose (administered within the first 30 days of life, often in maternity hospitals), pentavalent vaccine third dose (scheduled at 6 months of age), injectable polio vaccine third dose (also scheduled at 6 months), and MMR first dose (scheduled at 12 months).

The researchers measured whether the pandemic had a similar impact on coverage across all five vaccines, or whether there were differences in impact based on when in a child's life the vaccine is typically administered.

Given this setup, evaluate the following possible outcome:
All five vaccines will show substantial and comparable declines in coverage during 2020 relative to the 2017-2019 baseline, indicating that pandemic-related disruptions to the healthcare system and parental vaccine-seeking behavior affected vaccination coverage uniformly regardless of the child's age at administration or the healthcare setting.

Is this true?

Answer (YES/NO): NO